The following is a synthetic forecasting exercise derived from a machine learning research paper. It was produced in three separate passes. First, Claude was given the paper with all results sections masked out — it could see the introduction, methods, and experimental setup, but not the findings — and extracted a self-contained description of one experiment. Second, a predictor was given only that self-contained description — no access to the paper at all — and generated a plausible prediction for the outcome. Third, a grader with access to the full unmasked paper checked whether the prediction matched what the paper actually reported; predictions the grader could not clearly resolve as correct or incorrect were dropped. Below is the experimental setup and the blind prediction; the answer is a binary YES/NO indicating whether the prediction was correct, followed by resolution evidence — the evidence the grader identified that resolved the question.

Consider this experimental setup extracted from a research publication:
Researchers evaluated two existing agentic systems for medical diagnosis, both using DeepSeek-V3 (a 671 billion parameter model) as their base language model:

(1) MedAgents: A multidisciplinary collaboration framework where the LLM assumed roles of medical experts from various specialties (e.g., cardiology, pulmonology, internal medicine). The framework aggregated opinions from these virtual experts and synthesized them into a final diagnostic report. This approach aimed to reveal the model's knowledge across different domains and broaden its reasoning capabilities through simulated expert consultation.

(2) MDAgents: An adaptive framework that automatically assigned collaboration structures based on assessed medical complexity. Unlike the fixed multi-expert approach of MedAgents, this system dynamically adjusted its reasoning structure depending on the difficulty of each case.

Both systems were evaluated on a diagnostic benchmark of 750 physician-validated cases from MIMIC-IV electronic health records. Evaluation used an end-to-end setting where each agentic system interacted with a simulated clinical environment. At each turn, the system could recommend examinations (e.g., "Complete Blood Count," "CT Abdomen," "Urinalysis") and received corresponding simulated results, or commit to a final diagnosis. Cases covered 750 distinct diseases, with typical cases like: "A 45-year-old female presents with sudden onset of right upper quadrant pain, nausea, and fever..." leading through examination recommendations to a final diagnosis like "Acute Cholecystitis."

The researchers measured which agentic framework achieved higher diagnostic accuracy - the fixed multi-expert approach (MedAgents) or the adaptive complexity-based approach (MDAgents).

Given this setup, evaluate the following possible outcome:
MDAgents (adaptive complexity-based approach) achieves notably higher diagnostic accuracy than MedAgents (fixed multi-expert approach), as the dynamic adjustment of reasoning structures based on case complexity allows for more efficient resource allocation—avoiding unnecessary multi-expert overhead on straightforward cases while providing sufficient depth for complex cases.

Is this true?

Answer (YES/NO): NO